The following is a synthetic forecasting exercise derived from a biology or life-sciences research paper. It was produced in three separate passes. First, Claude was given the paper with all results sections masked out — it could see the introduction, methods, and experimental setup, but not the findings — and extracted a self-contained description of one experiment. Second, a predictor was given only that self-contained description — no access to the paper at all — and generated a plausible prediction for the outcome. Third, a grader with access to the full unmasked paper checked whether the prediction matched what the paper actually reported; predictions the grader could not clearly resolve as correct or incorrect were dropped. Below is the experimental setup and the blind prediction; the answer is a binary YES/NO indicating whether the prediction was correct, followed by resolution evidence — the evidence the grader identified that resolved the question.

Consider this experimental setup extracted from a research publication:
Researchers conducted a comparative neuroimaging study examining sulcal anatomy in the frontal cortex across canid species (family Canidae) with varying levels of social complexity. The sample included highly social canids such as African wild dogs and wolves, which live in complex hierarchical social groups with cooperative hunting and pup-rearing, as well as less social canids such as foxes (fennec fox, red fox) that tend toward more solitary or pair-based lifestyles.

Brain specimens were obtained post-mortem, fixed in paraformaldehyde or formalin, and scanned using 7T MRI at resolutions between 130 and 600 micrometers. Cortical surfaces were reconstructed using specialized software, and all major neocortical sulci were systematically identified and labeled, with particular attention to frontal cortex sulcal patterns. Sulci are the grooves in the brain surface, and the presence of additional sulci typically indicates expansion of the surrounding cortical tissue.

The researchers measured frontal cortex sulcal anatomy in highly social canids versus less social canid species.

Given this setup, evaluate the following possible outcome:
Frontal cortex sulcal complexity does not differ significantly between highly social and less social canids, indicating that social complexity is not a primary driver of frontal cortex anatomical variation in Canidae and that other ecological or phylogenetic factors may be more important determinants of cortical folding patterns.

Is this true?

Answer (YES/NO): NO